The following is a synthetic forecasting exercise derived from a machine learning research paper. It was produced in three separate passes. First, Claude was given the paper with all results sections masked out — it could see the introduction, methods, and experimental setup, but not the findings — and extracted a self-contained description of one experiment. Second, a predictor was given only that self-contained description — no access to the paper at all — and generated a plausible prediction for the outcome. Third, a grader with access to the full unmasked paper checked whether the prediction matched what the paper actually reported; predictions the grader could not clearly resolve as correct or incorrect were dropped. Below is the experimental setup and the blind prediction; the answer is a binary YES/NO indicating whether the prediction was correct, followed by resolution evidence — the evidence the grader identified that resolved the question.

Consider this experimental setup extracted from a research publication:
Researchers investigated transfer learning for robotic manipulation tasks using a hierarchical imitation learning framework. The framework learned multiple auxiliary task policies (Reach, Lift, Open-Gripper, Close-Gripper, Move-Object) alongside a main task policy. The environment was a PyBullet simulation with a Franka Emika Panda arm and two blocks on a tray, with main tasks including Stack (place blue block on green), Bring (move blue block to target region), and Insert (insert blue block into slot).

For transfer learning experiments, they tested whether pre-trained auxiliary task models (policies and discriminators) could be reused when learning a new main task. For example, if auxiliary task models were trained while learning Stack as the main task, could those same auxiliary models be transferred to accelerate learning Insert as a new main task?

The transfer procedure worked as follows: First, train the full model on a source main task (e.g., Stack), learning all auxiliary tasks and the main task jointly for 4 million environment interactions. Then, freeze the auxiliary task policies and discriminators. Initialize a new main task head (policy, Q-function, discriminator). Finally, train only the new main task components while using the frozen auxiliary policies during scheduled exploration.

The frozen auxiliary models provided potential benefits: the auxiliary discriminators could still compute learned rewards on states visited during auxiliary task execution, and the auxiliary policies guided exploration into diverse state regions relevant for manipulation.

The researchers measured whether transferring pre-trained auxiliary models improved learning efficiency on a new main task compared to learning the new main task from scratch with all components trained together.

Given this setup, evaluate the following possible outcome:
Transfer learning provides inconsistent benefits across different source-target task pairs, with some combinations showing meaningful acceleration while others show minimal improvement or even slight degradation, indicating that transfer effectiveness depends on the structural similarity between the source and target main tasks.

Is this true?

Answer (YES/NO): YES